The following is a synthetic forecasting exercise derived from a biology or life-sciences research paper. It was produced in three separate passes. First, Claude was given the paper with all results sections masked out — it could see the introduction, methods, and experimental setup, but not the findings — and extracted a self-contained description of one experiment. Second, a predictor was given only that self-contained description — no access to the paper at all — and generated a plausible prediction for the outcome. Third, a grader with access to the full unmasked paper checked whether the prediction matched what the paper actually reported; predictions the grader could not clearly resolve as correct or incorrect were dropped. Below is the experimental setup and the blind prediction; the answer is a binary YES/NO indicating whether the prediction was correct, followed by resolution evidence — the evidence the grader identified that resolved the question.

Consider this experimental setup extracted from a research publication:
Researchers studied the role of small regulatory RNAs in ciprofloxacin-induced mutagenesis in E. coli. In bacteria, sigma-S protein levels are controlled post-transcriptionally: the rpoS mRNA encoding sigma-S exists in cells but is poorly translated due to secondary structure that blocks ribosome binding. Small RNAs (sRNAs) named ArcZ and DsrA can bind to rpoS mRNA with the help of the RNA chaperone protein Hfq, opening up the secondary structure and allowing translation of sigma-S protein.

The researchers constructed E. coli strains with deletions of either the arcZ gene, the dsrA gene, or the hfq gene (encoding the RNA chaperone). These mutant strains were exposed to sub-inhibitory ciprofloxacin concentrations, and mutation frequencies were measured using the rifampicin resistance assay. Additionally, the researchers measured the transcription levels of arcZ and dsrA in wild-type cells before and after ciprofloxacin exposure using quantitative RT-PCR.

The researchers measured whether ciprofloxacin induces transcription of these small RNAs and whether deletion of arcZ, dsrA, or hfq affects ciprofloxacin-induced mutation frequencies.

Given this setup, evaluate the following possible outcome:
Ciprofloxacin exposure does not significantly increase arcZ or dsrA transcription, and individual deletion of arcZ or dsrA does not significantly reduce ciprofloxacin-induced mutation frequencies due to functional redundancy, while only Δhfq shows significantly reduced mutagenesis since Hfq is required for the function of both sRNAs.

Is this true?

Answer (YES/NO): NO